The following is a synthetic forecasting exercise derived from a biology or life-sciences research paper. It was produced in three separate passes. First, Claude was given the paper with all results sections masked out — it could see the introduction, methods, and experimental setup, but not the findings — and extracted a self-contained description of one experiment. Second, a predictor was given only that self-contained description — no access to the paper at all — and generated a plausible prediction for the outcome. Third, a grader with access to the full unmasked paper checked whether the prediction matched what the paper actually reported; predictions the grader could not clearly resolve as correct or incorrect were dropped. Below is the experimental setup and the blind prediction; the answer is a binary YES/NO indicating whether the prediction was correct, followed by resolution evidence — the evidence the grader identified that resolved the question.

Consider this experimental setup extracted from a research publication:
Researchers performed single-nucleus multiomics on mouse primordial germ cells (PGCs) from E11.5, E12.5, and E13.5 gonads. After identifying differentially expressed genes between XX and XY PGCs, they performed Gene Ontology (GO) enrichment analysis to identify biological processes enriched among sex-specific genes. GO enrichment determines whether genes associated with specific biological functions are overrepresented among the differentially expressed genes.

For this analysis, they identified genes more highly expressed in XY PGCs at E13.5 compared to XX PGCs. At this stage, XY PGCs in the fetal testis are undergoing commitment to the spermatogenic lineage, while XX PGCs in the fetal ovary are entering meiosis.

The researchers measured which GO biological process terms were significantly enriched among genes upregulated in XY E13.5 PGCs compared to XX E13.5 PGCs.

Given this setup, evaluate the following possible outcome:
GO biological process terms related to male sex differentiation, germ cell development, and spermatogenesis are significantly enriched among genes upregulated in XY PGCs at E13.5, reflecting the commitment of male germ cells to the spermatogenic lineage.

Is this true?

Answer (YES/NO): NO